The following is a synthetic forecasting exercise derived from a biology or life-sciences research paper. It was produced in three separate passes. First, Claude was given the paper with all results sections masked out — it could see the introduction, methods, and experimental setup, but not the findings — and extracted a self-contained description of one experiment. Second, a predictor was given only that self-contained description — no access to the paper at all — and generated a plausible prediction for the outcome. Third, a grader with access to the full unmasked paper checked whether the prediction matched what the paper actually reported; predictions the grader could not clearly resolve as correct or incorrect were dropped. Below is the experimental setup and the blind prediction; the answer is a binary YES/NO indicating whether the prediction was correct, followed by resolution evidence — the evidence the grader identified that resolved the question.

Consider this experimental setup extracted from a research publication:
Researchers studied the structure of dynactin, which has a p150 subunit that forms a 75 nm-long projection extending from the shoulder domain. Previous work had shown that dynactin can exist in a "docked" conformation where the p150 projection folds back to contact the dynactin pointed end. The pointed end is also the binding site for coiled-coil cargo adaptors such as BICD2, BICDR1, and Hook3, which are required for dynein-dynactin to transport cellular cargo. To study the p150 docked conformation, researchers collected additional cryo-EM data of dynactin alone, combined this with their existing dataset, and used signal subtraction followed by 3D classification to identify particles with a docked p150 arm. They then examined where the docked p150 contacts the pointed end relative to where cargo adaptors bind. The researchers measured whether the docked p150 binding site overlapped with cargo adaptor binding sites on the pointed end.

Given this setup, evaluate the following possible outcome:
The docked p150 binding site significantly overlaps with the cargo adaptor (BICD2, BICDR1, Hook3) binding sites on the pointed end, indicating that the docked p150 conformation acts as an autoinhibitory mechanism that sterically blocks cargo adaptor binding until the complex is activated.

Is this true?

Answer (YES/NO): YES